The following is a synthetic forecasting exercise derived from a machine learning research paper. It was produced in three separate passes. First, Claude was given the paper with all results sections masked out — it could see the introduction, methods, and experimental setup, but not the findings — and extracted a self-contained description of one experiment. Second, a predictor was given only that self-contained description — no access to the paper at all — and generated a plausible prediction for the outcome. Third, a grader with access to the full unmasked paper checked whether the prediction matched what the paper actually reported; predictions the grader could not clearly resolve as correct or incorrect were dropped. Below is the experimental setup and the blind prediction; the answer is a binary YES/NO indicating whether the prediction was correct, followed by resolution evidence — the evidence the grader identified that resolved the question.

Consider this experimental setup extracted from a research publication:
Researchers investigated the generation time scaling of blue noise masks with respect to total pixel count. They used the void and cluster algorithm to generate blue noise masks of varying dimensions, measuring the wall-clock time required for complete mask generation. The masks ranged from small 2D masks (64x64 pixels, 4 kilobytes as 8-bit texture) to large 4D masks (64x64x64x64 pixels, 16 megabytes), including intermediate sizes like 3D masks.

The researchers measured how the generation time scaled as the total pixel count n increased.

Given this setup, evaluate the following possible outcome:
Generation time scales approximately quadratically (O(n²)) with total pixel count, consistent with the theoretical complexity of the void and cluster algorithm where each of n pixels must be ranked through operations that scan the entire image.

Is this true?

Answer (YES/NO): YES